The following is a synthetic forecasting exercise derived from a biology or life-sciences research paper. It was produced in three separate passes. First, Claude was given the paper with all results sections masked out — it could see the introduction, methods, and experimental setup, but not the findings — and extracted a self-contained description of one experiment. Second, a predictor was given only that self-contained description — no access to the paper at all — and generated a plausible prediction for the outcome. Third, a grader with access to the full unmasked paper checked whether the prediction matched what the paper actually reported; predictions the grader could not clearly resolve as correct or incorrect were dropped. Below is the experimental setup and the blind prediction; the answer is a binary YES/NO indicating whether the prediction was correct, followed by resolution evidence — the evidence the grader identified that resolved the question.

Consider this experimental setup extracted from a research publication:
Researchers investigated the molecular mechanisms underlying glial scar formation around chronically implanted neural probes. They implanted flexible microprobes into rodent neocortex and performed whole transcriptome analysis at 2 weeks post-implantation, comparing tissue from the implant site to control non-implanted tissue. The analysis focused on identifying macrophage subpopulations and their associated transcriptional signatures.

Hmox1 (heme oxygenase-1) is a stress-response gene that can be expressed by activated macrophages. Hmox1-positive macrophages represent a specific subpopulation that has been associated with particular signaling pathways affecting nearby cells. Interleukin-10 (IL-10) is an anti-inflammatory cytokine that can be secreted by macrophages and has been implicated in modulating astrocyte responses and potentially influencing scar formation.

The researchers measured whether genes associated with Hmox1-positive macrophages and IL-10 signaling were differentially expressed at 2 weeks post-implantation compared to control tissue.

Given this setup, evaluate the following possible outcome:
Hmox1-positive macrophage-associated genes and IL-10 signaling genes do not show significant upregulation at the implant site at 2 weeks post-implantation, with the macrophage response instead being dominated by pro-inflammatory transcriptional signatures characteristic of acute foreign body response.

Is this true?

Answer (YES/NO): NO